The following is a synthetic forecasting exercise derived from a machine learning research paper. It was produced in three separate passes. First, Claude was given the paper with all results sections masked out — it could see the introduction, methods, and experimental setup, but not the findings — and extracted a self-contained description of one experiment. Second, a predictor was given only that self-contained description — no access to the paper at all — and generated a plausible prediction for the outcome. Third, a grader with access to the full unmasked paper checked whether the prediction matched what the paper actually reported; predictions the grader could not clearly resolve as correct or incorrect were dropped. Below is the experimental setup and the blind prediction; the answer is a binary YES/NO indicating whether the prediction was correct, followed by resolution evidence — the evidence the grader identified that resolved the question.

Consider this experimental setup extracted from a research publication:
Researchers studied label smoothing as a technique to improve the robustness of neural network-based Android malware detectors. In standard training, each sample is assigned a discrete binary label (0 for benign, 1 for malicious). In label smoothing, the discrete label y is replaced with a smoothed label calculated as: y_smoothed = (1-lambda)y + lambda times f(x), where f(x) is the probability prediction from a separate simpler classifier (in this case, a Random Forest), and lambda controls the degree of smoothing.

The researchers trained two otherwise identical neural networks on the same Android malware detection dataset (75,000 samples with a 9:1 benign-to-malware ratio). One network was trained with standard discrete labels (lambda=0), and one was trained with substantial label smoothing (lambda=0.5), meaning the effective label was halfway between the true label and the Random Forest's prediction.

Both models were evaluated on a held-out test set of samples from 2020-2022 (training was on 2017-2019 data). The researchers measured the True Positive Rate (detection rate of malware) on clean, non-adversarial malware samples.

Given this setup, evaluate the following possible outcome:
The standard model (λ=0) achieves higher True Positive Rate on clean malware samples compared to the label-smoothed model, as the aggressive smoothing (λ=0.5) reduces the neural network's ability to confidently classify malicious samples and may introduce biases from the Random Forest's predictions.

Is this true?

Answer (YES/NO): NO